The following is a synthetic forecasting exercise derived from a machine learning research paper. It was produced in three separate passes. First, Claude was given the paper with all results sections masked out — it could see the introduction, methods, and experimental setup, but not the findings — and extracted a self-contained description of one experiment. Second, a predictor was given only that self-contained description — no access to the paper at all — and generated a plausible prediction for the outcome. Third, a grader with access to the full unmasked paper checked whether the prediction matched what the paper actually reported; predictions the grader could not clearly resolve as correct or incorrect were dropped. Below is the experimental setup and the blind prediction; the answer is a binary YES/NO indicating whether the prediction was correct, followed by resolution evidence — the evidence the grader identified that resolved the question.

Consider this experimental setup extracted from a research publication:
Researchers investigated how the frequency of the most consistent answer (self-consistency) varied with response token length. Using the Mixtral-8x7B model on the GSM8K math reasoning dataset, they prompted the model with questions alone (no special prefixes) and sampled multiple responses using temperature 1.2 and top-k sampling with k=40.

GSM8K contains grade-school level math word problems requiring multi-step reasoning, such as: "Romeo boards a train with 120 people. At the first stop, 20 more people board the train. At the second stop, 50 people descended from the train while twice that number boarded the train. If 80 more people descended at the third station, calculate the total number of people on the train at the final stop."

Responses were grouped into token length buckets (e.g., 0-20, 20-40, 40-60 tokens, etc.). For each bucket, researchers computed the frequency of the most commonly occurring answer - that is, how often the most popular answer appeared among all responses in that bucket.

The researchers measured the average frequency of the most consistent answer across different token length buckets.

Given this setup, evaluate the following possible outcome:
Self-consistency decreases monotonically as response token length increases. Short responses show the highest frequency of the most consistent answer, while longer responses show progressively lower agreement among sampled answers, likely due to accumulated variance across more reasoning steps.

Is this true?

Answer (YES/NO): NO